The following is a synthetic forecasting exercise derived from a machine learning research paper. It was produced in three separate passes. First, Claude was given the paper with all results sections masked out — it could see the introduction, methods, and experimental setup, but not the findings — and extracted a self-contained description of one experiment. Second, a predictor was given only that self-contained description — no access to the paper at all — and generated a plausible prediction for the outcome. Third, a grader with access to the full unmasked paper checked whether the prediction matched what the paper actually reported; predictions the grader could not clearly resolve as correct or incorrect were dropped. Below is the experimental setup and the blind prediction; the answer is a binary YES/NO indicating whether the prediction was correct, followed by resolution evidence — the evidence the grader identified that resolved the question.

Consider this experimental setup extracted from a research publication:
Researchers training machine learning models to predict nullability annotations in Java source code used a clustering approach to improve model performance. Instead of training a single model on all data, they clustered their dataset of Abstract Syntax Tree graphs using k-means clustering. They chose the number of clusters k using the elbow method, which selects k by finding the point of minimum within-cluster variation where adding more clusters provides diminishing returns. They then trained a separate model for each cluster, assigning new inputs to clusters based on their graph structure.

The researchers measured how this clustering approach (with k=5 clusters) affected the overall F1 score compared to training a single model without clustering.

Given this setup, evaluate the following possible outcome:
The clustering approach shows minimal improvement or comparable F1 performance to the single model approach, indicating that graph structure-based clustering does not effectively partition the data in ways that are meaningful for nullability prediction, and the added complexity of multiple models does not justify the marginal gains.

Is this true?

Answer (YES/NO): NO